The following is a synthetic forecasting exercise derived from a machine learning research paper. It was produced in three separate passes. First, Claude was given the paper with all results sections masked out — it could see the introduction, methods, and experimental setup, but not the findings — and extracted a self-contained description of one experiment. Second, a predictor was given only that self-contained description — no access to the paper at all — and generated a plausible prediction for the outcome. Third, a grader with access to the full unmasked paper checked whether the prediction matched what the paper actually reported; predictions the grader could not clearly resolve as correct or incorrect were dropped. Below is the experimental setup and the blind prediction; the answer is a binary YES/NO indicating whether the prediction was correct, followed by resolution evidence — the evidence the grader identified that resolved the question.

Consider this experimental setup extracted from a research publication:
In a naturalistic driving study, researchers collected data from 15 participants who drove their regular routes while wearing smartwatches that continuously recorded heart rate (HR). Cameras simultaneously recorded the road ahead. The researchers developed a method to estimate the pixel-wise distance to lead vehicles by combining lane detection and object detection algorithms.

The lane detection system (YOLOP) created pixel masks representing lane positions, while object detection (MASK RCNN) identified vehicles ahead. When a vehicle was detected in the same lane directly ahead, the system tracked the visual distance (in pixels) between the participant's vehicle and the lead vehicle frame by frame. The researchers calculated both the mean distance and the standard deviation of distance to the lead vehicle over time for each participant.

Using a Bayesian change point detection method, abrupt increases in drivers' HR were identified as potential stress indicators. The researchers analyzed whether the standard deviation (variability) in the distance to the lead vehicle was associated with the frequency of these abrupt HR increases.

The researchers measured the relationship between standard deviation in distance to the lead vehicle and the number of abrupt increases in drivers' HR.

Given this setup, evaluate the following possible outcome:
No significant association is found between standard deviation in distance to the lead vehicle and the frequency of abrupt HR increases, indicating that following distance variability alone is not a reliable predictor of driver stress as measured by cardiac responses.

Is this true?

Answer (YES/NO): NO